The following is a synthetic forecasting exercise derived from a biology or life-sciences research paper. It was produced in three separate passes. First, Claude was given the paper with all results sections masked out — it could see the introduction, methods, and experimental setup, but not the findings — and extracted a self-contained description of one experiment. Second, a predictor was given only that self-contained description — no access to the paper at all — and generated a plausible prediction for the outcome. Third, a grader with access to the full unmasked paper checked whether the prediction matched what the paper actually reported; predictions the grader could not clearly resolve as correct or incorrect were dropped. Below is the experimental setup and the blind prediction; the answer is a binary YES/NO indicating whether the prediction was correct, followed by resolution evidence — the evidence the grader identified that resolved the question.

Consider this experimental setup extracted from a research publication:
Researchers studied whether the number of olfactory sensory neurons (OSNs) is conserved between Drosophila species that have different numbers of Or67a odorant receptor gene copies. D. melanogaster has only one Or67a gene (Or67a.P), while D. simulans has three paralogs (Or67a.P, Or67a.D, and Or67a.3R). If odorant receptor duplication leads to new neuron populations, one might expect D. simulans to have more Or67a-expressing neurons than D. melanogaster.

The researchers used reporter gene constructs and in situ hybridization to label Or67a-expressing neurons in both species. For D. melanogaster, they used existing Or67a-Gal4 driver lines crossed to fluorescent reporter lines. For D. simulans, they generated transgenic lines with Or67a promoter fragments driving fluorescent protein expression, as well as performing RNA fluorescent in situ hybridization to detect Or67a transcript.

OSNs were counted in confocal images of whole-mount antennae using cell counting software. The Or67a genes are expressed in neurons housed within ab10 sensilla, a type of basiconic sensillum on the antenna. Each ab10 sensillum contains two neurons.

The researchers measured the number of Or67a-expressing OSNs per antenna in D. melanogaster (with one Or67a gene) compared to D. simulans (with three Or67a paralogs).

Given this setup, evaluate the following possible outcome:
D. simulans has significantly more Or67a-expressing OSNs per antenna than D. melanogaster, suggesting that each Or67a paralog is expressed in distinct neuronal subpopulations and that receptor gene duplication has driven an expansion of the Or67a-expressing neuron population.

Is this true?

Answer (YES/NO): NO